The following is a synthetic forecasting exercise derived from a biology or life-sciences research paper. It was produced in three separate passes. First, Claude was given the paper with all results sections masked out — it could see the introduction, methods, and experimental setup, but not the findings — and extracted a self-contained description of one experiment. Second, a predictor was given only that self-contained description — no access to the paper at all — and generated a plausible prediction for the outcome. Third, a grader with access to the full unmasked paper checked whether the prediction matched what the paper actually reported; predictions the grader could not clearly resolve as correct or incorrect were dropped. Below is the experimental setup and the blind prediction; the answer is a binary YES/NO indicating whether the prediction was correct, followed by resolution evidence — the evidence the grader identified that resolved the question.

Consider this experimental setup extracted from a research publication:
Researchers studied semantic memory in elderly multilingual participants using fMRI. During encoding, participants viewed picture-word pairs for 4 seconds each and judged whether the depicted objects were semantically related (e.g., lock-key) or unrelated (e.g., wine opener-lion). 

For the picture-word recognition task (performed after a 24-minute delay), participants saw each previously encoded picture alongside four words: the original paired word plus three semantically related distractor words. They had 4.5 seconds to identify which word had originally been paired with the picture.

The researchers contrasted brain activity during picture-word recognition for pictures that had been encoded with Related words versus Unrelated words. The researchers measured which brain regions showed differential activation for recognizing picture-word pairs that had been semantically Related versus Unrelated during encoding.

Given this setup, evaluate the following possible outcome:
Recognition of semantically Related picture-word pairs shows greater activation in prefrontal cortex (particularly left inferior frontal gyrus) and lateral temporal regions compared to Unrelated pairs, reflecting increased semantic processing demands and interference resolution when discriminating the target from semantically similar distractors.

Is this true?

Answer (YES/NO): NO